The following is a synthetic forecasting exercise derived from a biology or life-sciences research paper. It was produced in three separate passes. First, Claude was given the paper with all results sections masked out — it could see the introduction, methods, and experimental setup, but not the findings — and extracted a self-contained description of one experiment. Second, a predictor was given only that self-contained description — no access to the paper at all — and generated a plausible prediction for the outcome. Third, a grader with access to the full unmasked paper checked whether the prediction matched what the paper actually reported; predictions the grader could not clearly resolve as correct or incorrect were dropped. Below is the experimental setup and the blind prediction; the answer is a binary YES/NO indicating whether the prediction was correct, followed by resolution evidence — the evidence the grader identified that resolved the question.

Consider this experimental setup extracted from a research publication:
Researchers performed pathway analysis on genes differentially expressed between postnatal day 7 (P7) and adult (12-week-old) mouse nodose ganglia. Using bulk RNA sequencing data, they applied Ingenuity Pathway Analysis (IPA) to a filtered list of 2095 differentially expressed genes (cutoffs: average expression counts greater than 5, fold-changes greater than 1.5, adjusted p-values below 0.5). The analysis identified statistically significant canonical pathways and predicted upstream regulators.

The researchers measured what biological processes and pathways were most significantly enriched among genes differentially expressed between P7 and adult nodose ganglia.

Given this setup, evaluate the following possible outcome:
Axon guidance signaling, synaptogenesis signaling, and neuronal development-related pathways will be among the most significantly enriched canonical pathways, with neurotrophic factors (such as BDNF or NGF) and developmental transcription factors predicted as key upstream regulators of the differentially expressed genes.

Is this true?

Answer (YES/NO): NO